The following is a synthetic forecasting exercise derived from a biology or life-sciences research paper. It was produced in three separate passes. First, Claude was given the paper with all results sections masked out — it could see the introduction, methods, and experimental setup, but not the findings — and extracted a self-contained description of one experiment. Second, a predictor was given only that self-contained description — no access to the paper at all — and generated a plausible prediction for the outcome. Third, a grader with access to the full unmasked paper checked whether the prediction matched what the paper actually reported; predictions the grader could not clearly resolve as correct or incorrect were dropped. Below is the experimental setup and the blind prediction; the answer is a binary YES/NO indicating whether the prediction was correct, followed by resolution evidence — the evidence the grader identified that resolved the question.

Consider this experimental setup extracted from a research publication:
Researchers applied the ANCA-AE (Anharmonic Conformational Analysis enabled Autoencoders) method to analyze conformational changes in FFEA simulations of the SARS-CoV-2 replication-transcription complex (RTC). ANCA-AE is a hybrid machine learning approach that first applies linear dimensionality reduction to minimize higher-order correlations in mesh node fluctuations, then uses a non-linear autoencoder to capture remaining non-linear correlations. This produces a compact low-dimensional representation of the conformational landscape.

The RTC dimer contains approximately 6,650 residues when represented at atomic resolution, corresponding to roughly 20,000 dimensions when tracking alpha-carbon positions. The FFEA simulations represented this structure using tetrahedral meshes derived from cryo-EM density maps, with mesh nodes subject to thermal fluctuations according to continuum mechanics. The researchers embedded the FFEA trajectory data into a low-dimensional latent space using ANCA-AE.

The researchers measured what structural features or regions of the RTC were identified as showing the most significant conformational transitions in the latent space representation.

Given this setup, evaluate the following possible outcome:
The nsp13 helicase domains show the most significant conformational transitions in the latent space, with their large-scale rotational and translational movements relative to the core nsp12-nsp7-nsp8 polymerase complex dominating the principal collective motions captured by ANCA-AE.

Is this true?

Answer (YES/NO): NO